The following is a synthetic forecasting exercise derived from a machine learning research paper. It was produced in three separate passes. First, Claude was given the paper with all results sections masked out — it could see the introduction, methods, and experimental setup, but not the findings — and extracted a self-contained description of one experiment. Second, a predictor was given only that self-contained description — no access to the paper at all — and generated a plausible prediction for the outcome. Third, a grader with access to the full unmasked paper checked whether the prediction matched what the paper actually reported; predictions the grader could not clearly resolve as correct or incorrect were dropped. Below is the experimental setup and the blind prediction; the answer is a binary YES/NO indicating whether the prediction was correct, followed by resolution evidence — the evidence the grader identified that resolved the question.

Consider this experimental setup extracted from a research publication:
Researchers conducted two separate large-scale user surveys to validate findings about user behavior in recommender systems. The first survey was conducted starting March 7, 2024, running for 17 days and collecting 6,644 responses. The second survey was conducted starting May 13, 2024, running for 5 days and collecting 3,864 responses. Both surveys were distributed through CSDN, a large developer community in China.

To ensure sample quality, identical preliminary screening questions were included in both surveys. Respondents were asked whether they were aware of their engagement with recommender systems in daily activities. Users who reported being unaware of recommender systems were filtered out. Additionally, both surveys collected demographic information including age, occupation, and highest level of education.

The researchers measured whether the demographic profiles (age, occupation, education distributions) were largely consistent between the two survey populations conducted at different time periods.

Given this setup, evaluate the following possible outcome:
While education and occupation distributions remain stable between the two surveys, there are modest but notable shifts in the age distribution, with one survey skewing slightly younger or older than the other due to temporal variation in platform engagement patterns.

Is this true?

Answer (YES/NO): NO